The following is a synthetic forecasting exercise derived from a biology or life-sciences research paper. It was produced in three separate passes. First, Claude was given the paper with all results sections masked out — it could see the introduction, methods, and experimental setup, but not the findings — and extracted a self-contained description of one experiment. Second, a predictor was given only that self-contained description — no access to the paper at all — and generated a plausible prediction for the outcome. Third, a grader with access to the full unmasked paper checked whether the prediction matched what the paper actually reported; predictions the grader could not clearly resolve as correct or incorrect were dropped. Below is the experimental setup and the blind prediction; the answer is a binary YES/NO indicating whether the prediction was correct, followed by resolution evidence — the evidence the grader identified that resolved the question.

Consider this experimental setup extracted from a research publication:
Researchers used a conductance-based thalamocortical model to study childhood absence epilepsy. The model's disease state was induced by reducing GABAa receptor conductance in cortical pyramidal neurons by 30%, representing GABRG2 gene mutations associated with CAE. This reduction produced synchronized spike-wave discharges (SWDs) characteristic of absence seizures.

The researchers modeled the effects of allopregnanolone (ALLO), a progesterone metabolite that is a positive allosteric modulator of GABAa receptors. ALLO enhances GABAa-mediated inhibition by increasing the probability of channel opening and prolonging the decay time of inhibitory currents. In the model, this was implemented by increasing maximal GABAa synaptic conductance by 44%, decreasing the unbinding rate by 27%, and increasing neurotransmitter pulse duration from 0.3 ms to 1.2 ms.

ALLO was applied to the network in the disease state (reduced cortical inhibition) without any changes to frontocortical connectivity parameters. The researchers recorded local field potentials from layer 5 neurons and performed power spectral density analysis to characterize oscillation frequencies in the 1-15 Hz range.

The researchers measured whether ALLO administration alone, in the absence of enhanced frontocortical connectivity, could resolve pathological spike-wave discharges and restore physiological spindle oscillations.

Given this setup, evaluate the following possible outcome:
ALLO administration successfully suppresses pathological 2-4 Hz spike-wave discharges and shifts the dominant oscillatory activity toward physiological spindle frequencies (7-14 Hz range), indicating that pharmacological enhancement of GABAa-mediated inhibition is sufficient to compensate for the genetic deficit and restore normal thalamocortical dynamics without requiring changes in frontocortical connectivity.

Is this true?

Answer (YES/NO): YES